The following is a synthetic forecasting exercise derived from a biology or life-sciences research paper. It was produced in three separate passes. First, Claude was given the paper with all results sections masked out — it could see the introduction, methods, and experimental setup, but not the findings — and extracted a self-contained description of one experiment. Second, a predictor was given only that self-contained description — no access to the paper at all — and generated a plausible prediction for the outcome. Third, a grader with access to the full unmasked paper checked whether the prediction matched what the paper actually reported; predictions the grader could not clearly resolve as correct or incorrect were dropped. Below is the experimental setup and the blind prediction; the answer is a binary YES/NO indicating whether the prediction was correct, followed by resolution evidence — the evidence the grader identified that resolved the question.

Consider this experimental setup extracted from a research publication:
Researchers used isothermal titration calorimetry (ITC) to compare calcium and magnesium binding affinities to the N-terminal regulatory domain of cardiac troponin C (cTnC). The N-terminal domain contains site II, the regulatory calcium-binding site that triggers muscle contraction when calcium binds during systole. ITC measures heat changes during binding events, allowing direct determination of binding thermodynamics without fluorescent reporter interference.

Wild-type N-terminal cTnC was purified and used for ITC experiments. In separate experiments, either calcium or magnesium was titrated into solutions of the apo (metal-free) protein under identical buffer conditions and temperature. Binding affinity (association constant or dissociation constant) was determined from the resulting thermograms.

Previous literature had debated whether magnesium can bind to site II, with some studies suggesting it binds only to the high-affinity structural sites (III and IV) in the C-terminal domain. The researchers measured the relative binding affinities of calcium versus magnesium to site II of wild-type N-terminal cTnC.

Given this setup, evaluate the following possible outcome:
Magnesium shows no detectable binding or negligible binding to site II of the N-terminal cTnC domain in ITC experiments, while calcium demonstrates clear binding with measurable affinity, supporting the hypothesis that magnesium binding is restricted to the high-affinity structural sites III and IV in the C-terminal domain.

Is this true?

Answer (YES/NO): NO